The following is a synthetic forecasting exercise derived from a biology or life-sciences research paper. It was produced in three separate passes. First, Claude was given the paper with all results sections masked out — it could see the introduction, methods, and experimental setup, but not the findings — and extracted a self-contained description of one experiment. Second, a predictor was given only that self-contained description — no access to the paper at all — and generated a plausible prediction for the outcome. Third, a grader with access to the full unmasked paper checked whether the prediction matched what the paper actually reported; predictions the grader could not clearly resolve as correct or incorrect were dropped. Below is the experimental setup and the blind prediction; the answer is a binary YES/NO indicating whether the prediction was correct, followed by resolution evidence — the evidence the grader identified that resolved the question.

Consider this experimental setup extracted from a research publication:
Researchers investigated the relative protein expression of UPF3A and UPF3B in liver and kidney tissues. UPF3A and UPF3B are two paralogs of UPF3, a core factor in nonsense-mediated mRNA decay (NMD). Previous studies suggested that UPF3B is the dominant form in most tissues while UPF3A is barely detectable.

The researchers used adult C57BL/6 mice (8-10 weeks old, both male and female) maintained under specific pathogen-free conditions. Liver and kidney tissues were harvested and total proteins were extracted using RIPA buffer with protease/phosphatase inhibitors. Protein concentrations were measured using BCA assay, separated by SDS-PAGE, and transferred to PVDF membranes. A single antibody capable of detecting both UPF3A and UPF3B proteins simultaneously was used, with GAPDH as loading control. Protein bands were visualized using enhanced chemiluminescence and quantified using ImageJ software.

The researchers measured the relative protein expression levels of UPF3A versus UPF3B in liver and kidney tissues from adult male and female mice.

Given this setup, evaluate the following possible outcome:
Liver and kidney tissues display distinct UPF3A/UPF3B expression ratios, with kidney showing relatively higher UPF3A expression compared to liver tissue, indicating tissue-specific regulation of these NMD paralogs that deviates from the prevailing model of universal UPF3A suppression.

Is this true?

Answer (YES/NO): NO